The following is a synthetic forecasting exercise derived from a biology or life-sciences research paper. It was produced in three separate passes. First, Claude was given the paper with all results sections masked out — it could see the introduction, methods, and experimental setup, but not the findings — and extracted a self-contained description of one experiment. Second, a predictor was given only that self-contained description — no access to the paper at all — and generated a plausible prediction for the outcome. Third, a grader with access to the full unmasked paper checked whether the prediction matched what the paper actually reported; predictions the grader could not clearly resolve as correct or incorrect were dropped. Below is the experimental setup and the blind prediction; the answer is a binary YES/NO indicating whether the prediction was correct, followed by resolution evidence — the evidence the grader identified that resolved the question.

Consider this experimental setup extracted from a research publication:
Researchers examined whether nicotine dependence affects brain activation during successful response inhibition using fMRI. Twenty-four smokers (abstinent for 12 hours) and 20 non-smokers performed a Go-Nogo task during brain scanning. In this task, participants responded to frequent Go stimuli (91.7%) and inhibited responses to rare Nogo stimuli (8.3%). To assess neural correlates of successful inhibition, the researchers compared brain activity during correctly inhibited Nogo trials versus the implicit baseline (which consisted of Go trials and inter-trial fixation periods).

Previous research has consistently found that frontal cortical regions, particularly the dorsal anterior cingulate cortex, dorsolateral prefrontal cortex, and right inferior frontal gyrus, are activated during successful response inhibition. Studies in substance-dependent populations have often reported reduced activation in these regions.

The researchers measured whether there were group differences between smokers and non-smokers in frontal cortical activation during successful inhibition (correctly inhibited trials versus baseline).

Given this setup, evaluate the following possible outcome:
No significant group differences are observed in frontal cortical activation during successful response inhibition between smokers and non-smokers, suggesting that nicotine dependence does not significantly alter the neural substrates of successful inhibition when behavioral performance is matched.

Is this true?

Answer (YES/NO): NO